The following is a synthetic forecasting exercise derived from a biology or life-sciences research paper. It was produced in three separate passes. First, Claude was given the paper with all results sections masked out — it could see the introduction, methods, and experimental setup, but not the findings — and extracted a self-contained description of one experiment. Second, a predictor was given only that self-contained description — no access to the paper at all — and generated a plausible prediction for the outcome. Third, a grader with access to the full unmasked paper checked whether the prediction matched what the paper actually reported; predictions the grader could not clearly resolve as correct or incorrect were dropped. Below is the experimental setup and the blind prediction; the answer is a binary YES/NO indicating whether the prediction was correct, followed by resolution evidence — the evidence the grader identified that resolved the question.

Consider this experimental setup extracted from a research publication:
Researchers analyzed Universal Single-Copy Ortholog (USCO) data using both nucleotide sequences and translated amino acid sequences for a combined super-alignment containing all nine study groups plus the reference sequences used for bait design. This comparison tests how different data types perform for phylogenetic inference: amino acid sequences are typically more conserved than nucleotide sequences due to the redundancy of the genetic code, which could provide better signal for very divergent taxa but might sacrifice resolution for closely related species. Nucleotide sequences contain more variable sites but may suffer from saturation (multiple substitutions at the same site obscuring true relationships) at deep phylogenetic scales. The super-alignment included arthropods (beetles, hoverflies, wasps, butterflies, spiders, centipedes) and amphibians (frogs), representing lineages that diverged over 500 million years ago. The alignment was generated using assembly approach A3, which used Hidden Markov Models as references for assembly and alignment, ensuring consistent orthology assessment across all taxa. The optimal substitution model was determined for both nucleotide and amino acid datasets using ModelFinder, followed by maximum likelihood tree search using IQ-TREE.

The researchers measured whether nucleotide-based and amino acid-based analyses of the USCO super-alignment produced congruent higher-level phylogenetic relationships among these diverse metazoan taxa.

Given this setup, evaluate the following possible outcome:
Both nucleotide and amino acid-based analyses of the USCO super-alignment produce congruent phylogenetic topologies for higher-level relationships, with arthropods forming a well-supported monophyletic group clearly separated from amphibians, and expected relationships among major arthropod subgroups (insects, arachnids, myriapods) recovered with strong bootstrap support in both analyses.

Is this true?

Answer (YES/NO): NO